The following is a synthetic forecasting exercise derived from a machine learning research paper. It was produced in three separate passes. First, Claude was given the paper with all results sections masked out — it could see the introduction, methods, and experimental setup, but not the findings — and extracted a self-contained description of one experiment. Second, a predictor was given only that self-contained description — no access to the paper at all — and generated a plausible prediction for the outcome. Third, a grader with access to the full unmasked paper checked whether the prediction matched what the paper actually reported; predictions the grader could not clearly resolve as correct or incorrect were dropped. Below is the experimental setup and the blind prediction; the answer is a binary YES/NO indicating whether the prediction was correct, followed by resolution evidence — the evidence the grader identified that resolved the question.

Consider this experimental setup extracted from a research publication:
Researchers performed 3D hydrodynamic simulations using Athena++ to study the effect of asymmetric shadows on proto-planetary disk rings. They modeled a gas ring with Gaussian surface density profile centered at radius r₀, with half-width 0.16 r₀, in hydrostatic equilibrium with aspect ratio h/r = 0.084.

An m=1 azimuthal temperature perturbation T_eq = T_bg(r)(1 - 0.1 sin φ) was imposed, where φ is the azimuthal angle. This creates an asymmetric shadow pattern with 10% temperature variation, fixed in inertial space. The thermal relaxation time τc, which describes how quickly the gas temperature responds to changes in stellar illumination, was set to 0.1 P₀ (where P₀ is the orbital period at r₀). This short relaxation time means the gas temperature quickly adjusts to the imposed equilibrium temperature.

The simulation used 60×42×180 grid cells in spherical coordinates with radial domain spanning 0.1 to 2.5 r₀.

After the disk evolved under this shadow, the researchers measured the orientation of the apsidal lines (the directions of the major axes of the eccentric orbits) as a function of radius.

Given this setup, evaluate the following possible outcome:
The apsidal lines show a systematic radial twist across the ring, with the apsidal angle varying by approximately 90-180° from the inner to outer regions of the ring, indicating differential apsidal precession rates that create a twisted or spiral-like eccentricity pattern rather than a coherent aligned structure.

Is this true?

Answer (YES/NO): YES